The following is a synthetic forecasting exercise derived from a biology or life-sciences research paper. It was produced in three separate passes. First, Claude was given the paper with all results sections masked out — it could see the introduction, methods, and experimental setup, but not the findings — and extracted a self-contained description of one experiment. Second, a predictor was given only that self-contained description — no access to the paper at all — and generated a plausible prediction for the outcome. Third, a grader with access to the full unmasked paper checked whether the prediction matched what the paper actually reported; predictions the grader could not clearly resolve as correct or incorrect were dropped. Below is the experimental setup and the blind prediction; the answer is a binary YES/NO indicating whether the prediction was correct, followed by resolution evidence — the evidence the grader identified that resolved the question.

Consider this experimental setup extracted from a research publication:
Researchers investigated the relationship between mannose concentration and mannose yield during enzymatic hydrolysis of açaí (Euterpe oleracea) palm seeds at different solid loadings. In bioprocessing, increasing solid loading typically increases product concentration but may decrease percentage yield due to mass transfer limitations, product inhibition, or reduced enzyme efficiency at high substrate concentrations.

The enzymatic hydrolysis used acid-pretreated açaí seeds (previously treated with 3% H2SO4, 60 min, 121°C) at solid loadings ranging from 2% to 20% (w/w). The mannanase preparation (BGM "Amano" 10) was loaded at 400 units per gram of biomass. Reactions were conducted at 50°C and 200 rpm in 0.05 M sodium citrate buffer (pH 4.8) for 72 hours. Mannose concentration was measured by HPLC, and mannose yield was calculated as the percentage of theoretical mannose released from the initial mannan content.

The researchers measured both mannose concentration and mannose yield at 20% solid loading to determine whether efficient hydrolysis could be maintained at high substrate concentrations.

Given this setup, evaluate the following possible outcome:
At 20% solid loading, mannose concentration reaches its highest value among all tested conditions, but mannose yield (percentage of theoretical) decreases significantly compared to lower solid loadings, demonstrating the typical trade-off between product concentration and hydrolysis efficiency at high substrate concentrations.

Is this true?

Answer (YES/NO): NO